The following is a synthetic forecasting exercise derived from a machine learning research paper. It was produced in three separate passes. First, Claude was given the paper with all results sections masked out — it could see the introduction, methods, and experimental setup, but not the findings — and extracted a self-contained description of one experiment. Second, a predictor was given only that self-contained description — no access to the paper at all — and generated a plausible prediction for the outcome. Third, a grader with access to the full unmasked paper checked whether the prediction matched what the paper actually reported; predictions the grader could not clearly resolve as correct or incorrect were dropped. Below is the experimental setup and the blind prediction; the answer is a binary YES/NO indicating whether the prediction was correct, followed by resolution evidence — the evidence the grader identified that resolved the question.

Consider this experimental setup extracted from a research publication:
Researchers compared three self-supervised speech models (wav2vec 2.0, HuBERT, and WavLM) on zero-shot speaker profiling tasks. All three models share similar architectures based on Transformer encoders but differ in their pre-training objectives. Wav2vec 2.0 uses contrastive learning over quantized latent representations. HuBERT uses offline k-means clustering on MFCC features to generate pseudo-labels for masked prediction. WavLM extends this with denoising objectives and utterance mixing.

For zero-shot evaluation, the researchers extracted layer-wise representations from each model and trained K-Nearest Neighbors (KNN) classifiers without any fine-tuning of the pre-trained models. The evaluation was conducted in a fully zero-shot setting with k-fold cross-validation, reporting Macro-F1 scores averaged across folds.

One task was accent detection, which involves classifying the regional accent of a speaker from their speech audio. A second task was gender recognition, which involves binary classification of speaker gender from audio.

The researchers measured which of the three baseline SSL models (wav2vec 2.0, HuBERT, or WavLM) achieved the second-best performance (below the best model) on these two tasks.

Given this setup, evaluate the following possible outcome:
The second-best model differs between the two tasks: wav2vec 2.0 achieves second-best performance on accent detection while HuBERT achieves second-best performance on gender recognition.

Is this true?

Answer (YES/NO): NO